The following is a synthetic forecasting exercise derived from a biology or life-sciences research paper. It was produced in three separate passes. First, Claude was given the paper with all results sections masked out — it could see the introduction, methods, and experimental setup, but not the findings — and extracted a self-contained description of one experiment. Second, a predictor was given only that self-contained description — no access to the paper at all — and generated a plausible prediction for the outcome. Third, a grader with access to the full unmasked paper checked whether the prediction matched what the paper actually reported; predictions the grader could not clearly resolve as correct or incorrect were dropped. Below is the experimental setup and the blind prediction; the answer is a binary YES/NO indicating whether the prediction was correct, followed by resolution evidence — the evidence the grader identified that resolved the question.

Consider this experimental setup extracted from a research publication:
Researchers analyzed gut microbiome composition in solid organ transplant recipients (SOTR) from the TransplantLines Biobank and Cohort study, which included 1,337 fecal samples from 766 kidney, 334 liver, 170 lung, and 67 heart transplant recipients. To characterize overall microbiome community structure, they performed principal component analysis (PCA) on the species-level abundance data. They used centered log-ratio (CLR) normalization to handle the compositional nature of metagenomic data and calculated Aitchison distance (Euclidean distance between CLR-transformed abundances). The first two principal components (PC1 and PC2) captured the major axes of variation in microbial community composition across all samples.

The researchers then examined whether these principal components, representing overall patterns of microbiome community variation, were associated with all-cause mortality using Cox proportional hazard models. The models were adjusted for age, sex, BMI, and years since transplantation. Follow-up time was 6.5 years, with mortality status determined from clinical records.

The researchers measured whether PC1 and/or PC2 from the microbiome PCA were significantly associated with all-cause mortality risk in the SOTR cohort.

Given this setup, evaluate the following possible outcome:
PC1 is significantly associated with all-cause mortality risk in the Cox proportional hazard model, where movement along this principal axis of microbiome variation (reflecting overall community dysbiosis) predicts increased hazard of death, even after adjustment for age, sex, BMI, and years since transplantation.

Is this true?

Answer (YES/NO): YES